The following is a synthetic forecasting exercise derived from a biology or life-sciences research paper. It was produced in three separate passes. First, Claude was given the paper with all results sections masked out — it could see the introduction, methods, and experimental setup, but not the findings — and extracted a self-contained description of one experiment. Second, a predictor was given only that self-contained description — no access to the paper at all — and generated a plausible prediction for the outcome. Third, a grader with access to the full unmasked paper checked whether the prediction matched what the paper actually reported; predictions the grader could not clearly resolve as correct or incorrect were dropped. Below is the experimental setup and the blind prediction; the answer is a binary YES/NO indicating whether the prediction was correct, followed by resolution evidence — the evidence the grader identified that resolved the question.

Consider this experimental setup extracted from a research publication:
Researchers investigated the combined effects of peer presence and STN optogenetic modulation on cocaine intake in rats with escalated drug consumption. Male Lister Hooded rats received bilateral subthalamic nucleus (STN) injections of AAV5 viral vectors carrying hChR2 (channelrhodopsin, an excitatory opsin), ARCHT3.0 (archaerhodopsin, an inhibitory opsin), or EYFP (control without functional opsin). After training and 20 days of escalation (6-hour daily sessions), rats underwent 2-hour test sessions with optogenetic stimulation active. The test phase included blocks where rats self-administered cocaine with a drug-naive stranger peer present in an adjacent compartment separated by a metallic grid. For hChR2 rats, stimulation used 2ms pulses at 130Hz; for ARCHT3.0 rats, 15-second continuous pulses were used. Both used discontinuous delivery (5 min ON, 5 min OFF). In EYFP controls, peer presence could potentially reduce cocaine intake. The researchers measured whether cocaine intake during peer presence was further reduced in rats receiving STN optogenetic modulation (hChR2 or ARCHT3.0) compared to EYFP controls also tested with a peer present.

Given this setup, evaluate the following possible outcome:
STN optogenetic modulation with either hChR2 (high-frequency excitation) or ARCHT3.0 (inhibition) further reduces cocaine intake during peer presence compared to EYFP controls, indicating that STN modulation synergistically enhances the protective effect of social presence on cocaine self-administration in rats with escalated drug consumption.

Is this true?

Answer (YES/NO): NO